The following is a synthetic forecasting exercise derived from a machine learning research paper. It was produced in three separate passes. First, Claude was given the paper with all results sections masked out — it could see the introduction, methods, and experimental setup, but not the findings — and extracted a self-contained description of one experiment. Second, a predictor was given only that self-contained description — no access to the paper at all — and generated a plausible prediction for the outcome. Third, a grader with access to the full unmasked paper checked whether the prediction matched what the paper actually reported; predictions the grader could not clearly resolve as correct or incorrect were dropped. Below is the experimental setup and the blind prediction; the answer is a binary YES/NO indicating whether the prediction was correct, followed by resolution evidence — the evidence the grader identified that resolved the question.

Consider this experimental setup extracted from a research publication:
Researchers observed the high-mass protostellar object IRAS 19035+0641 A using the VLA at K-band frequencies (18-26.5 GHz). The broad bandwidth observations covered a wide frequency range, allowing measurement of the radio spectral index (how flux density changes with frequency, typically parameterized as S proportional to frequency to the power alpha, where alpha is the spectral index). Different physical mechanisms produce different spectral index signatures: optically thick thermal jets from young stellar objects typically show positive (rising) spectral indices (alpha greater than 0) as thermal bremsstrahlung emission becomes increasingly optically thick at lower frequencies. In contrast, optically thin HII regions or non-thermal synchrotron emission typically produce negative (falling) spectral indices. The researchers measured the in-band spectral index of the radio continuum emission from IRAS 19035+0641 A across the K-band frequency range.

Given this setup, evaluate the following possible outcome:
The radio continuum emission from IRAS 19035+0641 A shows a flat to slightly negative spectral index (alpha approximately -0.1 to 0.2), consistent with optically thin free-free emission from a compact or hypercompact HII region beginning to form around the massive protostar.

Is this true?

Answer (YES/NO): NO